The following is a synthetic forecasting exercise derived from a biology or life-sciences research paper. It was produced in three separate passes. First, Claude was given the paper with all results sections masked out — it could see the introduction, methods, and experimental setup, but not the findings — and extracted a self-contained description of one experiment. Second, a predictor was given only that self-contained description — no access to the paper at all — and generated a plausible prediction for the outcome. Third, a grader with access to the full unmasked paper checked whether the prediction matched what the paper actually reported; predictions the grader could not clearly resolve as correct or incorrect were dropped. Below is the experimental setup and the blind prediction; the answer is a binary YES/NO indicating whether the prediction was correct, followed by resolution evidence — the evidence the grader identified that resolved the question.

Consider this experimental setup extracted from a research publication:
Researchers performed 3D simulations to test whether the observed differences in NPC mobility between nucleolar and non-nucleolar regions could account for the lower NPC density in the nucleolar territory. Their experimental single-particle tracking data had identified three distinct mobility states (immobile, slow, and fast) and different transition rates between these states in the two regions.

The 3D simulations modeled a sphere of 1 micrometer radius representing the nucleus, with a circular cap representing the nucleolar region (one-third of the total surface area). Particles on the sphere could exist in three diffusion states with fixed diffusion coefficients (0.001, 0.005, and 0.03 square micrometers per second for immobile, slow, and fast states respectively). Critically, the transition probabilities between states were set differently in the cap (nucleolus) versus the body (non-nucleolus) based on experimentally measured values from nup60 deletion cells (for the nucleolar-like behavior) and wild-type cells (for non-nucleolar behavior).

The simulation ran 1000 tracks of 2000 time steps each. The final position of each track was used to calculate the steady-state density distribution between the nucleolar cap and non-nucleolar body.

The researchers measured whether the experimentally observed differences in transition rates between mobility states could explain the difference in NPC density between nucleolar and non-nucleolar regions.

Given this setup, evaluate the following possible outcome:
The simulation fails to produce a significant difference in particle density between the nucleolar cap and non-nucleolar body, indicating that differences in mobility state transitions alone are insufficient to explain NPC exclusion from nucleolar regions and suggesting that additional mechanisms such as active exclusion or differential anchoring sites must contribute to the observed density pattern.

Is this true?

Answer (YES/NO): NO